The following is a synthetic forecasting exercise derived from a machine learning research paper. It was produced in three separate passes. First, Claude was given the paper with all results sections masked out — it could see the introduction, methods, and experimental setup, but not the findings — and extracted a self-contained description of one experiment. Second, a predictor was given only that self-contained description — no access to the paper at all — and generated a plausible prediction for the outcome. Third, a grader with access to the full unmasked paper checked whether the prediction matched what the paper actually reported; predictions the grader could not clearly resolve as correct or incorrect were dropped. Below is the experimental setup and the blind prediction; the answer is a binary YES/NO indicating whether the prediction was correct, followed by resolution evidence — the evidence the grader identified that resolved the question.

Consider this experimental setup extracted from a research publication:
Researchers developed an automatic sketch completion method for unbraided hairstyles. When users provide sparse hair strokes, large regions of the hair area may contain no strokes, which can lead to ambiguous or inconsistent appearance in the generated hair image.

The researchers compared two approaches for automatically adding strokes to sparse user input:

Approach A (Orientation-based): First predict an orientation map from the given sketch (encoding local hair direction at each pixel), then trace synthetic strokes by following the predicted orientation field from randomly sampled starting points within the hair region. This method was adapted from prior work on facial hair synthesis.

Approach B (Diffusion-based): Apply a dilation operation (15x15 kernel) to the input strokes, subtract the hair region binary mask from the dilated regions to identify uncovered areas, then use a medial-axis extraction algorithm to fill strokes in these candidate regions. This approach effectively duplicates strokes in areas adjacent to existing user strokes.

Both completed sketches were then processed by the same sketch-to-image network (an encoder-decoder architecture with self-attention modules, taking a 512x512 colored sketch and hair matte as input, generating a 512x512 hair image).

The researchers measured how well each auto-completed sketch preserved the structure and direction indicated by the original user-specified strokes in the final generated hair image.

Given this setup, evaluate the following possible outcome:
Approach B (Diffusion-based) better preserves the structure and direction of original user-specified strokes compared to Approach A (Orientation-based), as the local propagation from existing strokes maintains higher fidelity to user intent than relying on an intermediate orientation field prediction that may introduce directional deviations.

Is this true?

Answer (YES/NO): YES